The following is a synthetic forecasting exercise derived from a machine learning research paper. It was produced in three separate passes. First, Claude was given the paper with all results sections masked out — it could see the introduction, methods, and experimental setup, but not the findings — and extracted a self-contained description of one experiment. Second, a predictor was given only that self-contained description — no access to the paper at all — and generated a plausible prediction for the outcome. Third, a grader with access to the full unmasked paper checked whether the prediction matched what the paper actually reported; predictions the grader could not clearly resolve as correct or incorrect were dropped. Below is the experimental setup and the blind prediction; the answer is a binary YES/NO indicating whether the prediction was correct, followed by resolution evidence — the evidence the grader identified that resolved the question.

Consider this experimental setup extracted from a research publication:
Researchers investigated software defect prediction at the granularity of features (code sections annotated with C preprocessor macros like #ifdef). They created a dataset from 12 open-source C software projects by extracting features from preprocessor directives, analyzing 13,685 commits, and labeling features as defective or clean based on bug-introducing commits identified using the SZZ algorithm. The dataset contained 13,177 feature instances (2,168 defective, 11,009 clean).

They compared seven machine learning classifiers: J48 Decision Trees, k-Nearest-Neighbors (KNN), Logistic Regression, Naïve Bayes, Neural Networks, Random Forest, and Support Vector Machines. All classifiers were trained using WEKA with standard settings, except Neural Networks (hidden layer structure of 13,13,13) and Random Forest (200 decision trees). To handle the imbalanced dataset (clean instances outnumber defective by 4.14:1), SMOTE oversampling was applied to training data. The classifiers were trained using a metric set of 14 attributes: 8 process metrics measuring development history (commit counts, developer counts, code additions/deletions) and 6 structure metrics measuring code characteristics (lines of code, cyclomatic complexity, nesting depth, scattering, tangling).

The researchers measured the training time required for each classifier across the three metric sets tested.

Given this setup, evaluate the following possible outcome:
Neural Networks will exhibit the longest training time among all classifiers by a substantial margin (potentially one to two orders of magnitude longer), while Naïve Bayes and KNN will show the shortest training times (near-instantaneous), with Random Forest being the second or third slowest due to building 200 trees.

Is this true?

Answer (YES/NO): NO